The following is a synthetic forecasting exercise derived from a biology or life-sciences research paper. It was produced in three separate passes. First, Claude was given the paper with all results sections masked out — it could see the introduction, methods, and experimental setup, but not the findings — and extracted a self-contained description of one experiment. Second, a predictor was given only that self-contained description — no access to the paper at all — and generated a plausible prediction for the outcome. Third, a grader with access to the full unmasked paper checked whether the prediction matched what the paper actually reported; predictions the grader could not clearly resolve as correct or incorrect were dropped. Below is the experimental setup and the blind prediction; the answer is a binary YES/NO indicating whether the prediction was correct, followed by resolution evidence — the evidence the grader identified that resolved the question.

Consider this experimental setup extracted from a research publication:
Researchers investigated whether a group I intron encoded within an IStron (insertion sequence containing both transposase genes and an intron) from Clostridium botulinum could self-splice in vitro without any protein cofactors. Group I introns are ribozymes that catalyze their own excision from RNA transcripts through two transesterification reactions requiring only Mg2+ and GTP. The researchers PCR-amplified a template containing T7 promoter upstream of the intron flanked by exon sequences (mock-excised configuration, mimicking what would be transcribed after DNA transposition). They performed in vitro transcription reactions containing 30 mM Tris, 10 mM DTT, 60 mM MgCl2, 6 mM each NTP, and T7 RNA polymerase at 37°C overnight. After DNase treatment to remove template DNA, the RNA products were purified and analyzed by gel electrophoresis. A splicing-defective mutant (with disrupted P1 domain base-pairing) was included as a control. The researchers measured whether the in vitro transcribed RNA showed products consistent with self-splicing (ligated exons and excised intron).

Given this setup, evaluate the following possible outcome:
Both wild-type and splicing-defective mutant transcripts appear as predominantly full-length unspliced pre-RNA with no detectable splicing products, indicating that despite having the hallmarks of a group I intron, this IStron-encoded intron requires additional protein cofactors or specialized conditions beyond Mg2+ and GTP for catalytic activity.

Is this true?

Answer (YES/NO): NO